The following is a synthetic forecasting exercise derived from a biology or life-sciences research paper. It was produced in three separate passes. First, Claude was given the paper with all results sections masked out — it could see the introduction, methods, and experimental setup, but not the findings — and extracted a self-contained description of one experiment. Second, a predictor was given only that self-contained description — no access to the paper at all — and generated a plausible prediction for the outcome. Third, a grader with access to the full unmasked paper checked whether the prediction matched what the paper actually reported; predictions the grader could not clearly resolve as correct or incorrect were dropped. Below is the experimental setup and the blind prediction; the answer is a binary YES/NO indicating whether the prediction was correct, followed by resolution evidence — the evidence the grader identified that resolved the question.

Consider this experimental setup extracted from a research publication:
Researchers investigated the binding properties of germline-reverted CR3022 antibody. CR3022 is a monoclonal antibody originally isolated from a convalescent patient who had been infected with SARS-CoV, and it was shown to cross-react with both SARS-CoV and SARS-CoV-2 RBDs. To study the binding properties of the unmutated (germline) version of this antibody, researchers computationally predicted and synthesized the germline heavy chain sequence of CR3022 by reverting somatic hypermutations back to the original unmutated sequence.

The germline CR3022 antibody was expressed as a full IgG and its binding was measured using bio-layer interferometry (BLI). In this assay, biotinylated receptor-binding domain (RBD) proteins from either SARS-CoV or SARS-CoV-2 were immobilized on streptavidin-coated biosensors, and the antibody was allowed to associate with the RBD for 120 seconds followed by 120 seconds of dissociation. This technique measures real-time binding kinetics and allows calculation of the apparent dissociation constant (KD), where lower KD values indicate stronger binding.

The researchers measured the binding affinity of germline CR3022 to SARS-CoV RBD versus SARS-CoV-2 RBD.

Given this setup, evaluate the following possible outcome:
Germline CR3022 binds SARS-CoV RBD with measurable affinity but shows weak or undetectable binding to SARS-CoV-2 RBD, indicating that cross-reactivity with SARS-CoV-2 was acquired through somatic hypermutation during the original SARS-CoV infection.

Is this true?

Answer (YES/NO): YES